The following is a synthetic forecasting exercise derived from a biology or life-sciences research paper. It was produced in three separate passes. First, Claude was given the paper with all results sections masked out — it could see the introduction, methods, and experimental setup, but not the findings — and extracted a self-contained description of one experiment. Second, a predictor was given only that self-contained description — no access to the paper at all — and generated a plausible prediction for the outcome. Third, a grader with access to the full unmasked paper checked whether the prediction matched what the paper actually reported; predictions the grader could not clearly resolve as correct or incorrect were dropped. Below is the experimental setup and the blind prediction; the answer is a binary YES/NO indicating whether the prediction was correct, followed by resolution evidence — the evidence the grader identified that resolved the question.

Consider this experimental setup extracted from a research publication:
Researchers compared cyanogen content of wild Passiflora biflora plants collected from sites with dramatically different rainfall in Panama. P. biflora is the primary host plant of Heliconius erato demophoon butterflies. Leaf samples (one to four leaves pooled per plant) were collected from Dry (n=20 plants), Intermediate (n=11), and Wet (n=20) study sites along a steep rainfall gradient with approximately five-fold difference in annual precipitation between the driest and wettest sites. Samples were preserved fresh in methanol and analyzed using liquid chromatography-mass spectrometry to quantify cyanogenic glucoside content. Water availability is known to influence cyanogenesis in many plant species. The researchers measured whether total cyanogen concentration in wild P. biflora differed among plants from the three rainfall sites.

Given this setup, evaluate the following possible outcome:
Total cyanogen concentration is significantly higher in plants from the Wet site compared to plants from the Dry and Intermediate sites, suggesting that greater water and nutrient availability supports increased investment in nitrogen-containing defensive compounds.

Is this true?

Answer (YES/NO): NO